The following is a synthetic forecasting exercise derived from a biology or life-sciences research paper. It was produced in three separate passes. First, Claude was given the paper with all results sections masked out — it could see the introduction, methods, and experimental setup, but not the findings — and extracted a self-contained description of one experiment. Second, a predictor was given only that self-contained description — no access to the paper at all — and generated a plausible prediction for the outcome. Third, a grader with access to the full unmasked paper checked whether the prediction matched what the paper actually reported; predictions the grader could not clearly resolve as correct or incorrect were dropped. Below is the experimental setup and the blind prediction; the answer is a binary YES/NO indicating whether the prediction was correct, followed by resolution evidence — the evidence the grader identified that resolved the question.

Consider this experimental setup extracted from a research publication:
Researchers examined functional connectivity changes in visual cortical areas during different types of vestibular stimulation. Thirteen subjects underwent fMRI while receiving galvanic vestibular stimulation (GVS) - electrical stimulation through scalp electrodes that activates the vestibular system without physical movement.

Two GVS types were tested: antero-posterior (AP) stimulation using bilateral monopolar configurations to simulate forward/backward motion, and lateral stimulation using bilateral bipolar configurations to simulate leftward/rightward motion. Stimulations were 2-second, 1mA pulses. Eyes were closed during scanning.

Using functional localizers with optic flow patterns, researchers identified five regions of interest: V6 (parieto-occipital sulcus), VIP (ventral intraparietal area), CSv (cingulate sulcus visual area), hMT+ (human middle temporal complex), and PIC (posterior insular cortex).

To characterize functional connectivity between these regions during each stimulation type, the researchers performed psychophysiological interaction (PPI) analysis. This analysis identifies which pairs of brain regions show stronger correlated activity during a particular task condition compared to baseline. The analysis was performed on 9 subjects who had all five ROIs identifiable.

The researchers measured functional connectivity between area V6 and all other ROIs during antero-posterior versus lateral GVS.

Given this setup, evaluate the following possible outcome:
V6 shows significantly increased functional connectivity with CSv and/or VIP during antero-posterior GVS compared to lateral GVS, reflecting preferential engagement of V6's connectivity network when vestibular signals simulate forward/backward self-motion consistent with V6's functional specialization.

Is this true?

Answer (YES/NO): YES